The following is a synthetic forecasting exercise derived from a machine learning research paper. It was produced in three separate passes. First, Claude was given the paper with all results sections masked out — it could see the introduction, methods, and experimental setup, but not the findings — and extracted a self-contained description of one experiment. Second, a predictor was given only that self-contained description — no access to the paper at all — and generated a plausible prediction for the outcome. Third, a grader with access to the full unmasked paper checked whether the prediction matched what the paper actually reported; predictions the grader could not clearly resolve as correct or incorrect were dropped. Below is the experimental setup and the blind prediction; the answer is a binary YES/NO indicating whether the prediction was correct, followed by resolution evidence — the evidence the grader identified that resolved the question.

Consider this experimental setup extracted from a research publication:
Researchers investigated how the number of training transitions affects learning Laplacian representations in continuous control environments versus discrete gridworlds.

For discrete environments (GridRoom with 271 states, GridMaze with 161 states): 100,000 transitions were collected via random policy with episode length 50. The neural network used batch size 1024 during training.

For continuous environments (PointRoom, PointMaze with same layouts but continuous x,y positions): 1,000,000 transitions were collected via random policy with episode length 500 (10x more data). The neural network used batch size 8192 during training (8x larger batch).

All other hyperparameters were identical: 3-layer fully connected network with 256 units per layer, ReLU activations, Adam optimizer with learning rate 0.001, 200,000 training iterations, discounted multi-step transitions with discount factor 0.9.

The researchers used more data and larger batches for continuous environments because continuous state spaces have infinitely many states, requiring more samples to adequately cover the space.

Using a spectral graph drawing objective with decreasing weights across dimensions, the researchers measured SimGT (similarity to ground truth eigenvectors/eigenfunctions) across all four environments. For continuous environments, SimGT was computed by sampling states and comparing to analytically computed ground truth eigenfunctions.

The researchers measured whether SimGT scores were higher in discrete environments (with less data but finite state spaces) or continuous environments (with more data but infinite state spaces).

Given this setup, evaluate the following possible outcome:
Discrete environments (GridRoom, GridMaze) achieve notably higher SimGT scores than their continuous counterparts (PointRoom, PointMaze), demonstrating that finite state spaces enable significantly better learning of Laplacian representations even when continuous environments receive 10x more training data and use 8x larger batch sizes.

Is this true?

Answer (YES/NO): NO